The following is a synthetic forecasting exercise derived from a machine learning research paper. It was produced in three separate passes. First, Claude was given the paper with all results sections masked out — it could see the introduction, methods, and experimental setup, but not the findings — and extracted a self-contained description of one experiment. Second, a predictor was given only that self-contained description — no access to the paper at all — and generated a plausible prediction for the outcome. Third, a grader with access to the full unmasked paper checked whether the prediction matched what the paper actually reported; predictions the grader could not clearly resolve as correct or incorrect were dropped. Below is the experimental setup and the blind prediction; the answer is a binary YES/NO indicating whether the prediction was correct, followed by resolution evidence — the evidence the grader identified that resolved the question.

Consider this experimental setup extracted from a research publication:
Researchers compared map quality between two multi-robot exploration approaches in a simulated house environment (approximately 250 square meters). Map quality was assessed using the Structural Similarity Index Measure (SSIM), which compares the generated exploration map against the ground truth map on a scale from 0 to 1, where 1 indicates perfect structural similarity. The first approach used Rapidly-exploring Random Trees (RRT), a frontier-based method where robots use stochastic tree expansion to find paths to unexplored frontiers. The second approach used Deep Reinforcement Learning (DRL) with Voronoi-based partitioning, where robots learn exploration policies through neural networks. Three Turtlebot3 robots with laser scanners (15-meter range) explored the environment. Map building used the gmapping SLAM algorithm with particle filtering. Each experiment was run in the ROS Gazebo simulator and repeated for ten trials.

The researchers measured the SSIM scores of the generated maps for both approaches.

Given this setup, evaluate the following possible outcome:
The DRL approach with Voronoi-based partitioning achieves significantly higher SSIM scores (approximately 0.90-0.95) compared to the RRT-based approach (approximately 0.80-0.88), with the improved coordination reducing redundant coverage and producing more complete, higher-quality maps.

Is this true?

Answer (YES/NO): NO